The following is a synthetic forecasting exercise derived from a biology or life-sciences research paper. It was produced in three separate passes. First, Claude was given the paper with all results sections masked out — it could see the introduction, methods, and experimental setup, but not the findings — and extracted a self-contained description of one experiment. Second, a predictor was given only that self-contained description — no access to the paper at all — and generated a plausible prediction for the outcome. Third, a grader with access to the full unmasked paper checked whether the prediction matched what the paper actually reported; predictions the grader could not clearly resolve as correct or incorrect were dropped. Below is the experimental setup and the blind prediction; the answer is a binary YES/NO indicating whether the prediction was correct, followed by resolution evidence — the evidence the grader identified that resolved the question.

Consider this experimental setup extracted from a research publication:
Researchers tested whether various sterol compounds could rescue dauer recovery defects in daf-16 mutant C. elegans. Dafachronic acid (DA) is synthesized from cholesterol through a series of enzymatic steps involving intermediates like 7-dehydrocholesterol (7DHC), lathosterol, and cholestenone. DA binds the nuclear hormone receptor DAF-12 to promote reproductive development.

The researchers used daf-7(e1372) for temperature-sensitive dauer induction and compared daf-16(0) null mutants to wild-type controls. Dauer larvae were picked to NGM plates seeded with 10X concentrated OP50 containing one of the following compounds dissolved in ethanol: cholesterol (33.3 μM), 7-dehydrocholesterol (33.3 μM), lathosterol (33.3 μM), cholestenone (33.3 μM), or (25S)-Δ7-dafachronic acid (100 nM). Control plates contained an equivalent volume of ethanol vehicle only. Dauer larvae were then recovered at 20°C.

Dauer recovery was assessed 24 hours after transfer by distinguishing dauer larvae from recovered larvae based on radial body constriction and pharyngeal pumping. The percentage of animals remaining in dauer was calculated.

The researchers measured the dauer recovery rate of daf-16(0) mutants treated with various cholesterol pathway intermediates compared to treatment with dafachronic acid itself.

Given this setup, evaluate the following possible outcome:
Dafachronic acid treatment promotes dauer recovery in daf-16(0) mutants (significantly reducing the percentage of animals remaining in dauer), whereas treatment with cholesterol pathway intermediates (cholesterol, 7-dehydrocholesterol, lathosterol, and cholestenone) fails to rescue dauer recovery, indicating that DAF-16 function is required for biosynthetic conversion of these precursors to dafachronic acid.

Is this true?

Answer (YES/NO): NO